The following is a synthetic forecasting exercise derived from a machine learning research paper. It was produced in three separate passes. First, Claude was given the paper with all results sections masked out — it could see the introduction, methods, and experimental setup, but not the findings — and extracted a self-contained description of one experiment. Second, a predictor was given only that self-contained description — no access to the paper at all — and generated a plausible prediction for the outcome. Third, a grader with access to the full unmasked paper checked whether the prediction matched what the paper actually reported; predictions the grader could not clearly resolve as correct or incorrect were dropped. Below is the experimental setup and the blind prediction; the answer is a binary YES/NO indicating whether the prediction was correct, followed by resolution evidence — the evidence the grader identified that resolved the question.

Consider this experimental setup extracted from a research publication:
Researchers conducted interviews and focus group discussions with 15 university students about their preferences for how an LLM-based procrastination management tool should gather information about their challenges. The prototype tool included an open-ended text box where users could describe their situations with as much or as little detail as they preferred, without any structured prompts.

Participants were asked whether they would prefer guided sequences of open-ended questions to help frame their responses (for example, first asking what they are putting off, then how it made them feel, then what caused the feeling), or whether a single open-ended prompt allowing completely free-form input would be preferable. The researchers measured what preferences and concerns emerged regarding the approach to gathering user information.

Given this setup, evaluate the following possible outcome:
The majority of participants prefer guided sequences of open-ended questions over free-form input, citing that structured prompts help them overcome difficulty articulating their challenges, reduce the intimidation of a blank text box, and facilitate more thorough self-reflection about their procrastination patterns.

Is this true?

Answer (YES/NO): NO